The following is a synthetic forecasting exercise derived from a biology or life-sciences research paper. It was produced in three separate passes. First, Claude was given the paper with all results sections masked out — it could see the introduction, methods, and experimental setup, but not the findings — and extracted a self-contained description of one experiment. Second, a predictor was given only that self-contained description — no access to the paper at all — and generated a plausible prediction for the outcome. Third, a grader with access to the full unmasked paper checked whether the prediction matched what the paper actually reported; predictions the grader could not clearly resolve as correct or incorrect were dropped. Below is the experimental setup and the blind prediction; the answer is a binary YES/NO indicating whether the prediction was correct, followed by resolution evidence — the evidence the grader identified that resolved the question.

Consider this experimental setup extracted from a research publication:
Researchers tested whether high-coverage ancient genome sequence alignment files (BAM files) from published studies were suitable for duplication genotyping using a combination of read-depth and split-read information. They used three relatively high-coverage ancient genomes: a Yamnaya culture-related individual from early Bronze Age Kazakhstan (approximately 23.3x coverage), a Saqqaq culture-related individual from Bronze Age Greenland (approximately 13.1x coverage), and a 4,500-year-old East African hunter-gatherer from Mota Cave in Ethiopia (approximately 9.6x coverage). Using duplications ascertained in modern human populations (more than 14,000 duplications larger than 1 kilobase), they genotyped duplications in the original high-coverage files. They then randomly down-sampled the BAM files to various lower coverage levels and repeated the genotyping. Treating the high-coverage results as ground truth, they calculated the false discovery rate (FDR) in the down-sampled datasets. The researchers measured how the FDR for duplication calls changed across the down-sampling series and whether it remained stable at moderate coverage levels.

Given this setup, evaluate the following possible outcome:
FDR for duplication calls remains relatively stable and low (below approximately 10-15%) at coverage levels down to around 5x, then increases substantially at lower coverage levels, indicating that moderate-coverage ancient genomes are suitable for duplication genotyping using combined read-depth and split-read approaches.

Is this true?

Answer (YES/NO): NO